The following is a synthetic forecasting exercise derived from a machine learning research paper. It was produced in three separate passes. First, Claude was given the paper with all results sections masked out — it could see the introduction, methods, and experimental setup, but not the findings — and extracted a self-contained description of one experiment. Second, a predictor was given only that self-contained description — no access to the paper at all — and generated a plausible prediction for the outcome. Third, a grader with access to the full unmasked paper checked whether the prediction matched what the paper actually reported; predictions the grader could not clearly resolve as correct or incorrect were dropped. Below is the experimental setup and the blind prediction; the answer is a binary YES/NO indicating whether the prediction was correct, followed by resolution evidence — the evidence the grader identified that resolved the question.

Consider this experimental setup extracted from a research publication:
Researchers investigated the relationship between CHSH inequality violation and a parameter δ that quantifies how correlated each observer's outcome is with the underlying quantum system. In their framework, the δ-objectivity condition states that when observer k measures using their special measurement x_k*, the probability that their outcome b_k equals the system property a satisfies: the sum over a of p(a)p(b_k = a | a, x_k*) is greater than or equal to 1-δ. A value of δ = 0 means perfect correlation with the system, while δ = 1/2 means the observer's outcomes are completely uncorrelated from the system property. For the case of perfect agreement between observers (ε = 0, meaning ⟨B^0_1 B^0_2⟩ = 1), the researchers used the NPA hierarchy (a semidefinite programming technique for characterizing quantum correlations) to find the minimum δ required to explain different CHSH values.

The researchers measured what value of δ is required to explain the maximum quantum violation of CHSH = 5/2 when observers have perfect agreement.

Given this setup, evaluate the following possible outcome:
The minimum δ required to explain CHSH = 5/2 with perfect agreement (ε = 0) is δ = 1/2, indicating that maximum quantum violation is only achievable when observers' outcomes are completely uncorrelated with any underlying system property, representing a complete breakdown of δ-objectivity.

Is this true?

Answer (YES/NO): YES